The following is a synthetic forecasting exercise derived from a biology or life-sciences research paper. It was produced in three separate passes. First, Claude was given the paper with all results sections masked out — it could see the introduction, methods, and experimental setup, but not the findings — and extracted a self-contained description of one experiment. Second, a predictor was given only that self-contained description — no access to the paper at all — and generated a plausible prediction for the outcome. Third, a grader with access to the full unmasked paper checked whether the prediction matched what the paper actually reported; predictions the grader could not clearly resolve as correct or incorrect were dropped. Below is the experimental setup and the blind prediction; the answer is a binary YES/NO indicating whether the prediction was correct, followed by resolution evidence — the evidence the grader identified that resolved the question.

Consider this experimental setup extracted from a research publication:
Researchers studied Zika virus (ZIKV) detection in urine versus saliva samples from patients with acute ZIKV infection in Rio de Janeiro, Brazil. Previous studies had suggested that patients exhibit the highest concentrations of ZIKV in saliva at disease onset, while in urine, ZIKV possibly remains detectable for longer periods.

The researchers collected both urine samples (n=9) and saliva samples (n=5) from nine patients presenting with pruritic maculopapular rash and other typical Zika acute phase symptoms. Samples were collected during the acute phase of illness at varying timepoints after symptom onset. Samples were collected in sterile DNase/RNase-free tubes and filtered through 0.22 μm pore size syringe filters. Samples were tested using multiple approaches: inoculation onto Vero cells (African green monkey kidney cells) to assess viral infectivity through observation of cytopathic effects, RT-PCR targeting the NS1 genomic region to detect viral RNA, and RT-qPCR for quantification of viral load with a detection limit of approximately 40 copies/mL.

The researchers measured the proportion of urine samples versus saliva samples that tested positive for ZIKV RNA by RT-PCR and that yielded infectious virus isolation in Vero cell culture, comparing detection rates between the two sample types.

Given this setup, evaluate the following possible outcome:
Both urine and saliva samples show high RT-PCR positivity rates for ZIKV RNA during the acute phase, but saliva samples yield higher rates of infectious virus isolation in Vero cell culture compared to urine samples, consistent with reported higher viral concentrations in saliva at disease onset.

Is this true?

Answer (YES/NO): NO